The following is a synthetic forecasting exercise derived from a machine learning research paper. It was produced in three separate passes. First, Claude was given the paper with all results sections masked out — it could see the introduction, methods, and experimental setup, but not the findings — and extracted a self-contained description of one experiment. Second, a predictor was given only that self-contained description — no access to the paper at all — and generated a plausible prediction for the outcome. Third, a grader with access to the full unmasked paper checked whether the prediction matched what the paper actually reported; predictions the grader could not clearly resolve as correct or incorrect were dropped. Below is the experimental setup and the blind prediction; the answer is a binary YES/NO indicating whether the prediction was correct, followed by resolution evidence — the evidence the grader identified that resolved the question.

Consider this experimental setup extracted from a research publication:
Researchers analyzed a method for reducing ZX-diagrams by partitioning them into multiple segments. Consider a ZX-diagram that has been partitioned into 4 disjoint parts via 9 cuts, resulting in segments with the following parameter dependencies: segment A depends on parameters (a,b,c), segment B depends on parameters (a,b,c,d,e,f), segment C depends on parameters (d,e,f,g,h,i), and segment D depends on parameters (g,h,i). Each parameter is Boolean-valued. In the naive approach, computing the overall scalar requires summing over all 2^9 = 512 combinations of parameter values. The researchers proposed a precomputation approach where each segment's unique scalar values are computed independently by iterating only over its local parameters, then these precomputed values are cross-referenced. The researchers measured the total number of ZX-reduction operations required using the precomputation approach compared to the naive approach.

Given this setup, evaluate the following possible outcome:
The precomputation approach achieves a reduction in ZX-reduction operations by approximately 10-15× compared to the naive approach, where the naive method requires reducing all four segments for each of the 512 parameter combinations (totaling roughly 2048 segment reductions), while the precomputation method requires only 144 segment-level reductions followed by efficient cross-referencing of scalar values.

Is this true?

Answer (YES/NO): NO